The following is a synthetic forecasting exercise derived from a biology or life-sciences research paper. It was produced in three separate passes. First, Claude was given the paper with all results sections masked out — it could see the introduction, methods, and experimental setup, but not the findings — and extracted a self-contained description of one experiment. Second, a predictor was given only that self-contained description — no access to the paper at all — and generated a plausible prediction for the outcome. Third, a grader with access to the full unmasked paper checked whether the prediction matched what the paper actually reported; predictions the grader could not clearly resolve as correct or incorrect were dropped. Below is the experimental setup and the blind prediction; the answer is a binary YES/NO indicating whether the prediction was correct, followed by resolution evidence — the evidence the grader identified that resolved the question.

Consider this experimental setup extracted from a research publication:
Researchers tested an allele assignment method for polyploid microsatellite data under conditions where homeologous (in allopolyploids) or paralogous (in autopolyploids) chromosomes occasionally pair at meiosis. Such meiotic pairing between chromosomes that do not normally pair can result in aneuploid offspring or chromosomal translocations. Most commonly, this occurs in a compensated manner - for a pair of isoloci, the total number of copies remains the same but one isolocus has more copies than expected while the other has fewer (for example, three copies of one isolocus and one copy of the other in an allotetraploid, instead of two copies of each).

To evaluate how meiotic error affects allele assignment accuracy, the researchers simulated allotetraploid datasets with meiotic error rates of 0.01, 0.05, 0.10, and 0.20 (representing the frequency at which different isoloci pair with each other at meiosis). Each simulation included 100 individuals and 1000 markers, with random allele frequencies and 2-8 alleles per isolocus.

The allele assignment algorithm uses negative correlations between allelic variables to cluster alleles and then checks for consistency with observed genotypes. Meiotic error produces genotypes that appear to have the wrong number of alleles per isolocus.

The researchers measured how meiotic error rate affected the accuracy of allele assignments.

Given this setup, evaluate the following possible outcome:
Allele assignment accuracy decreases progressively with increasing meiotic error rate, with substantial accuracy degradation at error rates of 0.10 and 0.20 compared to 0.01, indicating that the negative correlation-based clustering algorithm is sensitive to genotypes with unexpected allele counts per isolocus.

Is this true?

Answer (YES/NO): NO